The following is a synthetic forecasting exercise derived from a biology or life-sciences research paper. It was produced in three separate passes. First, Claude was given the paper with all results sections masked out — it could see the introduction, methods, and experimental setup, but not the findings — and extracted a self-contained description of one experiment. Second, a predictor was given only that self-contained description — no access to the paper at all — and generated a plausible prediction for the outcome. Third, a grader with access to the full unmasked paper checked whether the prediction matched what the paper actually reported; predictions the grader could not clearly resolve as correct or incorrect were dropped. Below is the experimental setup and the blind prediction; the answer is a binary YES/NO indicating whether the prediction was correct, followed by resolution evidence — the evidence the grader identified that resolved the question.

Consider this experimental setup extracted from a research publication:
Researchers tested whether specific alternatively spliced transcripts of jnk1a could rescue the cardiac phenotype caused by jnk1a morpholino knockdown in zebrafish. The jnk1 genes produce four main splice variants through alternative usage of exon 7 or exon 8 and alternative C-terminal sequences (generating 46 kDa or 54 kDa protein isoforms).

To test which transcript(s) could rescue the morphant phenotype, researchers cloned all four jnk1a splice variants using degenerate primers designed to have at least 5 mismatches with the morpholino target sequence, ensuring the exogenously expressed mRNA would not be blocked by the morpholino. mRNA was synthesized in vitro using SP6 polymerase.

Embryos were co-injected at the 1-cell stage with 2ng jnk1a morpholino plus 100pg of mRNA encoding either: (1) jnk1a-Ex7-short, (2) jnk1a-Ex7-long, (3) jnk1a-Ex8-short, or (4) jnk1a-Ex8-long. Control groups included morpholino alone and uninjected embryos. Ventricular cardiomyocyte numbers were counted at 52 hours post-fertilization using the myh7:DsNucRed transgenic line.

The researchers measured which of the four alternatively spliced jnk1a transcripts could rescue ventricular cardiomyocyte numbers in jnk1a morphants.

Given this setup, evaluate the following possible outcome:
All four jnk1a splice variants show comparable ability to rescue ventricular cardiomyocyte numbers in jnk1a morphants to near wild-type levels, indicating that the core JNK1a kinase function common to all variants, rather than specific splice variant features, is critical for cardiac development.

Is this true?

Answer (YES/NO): NO